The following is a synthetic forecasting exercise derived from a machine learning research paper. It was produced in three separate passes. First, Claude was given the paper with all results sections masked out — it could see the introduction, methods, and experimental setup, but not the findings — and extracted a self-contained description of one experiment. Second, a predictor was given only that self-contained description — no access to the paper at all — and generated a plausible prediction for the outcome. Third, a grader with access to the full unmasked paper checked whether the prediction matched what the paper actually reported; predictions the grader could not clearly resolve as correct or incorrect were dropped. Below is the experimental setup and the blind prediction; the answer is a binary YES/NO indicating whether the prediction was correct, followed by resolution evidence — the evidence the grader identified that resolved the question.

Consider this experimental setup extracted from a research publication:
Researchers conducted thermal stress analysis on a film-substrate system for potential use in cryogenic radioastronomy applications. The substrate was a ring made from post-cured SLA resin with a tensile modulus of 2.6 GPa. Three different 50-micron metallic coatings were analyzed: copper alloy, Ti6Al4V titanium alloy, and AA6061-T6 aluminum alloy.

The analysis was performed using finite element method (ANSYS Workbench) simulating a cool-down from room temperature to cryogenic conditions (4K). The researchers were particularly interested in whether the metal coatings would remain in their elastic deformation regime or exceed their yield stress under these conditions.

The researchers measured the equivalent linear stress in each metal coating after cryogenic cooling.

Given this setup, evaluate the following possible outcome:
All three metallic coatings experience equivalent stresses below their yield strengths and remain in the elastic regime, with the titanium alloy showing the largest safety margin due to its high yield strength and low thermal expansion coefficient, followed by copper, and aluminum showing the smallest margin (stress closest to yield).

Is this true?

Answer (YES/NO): NO